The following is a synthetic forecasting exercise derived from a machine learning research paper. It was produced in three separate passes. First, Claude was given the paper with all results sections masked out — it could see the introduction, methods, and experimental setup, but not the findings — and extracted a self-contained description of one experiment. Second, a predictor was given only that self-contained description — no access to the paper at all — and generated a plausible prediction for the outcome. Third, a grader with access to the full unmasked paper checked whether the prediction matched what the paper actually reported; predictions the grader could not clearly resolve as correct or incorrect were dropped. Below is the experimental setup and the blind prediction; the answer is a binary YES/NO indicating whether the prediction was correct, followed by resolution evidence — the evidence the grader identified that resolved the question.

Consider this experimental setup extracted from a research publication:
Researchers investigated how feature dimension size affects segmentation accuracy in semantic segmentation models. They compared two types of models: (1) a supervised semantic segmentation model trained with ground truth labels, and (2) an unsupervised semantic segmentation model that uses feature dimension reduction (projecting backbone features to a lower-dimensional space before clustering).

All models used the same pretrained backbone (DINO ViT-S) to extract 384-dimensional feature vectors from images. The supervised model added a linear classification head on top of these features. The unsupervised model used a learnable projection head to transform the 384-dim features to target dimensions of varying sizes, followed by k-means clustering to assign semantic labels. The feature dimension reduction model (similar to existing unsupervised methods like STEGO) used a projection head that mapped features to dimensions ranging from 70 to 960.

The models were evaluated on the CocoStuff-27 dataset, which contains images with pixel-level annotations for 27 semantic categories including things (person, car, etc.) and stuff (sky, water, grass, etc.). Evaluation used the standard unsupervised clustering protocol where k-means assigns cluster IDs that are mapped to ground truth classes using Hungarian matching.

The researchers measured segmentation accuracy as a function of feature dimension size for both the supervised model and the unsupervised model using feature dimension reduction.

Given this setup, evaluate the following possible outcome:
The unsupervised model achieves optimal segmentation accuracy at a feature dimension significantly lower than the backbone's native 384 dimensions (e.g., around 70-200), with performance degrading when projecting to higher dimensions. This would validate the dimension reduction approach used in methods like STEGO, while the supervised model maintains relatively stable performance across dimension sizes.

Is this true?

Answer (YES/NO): NO